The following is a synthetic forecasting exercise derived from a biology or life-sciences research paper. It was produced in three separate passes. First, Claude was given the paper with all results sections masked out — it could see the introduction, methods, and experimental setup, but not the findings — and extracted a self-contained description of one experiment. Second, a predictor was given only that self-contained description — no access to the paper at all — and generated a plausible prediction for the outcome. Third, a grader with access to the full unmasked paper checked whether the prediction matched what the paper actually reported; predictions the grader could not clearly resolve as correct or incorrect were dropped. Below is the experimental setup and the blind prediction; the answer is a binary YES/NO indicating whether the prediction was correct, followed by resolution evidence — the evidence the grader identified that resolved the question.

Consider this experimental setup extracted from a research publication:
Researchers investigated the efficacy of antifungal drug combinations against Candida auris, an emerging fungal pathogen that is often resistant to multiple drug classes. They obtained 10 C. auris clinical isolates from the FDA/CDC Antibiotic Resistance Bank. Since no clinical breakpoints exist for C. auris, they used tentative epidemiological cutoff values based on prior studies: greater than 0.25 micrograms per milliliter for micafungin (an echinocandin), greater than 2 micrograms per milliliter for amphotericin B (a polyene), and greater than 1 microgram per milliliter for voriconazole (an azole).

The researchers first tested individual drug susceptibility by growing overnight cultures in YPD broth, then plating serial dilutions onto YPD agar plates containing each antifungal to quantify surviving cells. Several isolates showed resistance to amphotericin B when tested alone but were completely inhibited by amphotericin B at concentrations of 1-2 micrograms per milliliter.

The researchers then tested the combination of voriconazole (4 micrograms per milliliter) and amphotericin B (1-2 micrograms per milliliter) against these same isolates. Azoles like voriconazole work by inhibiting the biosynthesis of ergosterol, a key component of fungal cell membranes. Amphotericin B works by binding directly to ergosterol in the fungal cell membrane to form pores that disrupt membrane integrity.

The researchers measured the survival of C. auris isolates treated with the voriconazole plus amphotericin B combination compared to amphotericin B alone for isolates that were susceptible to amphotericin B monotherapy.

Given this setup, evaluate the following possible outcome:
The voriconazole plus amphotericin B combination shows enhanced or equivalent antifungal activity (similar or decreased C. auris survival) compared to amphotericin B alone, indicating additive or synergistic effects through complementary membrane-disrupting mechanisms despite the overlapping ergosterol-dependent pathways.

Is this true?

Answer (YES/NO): NO